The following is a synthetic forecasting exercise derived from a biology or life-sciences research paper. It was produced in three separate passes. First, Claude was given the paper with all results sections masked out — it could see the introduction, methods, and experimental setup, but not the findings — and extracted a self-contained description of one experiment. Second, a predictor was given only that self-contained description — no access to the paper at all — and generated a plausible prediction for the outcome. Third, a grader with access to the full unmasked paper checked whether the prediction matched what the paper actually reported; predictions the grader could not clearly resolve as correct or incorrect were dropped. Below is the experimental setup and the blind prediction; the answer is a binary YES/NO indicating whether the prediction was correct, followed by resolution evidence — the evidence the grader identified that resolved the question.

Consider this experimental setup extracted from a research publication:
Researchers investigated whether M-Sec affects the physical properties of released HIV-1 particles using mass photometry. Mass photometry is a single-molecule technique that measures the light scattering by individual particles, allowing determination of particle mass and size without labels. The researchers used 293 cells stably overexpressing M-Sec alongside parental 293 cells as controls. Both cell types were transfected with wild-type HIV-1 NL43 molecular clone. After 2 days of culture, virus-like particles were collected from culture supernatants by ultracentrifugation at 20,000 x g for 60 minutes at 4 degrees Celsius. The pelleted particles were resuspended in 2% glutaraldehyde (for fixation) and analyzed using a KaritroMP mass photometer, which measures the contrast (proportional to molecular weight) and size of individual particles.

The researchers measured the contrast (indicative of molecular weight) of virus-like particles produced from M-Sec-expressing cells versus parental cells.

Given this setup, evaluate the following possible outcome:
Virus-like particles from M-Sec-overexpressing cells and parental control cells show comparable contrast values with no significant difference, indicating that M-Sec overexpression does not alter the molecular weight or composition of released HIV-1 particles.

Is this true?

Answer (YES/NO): YES